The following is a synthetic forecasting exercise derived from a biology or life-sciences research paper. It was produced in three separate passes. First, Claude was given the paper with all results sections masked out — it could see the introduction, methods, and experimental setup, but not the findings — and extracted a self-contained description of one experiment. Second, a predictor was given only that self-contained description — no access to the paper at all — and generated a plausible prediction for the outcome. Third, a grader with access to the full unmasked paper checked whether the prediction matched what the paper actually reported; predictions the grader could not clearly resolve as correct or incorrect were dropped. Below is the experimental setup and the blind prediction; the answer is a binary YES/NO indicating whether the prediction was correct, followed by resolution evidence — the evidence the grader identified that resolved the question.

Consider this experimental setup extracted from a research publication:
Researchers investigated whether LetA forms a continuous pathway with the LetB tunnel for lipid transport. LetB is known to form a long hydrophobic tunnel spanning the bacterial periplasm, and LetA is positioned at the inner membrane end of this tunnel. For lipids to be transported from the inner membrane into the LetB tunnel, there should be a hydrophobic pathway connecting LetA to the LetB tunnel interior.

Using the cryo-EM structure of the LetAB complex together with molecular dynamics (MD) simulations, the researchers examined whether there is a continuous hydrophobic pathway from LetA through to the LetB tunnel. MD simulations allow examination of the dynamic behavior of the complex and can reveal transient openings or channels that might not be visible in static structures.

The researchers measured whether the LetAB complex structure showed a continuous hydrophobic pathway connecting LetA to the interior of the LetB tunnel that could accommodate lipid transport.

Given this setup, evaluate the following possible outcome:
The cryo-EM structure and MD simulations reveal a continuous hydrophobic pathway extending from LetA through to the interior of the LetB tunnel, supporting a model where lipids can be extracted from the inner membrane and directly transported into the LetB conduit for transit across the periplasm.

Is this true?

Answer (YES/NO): YES